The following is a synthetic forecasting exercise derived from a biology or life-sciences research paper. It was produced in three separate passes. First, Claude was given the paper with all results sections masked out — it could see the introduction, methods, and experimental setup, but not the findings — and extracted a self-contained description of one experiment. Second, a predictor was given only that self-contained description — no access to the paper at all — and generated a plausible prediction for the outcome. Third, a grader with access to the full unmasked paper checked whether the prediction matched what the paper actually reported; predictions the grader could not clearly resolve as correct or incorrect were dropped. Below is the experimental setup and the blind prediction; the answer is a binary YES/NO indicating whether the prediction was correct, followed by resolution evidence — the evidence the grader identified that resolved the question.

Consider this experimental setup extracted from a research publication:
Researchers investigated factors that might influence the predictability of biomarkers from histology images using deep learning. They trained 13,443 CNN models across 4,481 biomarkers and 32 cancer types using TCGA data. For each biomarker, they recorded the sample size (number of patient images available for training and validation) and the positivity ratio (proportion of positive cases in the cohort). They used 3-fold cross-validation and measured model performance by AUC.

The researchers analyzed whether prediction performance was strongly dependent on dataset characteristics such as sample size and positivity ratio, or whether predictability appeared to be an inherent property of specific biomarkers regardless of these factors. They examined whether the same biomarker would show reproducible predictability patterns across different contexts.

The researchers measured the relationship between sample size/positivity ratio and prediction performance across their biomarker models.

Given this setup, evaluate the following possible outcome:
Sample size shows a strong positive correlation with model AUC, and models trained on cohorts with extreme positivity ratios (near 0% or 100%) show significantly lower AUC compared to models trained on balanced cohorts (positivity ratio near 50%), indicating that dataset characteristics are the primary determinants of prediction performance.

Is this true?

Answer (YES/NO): NO